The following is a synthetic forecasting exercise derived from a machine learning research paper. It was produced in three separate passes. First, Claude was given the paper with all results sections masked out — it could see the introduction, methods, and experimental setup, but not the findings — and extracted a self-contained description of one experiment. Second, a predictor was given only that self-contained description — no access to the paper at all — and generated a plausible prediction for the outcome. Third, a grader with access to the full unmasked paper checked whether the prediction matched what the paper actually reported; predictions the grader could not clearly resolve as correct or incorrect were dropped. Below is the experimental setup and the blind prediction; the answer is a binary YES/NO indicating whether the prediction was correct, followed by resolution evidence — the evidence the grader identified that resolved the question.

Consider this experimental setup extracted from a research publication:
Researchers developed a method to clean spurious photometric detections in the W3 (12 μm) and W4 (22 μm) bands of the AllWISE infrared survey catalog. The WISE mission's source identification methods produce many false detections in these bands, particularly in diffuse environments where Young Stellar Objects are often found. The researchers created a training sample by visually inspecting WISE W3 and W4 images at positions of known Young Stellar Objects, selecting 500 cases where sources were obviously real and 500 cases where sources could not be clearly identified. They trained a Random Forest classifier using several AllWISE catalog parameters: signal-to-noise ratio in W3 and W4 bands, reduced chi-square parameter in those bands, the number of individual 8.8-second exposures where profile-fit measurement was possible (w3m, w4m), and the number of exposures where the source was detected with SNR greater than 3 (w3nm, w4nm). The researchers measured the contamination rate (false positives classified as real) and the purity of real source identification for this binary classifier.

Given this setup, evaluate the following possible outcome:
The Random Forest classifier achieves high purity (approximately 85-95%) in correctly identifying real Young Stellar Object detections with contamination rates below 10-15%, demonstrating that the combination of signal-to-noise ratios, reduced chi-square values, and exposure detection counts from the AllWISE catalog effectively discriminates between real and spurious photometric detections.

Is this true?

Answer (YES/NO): NO